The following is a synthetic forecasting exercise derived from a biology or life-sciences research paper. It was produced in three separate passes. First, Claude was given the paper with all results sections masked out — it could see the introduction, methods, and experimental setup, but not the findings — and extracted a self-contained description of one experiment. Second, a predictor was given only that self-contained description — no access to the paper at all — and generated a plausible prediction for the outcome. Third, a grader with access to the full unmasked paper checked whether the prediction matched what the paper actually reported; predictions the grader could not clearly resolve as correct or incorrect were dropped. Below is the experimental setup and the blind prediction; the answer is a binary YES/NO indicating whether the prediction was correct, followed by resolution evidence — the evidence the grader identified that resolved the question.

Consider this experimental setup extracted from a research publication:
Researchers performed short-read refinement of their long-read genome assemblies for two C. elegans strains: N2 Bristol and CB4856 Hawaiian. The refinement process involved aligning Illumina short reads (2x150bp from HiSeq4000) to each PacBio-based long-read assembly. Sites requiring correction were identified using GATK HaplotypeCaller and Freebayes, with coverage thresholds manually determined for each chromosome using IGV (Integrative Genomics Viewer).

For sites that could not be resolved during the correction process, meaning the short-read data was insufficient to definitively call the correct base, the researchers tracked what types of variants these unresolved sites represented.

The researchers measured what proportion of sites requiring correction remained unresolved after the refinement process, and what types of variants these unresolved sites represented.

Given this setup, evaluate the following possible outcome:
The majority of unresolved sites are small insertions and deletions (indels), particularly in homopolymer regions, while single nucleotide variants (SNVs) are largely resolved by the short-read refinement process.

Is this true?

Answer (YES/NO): YES